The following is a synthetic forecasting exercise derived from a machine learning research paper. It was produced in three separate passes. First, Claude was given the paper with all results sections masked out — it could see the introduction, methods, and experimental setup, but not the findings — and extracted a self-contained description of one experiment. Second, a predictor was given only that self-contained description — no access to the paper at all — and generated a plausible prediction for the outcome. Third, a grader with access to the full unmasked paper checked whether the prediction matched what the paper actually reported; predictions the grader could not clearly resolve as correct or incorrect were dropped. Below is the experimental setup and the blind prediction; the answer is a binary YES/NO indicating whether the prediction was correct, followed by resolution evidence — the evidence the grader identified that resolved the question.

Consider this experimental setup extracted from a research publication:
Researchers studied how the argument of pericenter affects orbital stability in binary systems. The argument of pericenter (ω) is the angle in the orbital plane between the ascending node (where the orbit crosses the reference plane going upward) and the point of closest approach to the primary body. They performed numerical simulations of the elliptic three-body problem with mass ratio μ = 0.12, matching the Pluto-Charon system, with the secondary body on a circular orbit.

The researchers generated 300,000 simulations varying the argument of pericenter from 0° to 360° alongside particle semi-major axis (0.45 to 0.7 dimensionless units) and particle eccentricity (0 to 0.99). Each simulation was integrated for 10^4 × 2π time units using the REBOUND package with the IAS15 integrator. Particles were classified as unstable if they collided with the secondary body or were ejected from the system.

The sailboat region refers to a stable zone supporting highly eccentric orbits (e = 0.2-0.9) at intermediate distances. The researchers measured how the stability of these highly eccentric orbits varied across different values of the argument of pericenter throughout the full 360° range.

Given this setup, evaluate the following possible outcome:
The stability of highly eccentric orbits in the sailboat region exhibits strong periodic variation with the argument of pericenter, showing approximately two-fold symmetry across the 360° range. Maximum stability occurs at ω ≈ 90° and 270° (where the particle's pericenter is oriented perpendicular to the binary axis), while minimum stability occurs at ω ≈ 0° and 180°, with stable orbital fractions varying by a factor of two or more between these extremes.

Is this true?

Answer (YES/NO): NO